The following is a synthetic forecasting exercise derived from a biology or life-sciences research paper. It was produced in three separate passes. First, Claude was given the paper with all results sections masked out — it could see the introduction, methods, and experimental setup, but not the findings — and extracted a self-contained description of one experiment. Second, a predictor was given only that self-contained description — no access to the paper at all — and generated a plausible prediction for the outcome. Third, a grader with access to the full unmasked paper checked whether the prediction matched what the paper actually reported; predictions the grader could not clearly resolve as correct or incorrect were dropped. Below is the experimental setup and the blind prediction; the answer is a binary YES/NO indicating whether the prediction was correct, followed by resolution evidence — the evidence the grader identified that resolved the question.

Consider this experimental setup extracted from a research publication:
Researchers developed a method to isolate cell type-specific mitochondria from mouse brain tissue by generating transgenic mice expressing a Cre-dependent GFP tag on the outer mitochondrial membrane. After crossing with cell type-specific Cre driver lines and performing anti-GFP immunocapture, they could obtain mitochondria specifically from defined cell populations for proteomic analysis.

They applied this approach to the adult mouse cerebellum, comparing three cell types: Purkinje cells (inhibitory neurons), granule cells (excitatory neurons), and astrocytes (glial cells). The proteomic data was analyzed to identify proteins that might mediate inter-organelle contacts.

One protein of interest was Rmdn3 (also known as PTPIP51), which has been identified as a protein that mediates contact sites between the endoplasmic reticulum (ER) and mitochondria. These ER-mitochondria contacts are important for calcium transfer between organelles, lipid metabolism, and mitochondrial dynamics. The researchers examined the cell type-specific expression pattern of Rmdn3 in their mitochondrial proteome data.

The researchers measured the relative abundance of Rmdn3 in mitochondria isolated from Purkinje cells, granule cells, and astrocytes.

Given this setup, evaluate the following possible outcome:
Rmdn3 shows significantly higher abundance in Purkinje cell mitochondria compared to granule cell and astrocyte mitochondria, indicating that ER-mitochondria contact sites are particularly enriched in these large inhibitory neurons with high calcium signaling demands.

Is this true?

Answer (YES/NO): YES